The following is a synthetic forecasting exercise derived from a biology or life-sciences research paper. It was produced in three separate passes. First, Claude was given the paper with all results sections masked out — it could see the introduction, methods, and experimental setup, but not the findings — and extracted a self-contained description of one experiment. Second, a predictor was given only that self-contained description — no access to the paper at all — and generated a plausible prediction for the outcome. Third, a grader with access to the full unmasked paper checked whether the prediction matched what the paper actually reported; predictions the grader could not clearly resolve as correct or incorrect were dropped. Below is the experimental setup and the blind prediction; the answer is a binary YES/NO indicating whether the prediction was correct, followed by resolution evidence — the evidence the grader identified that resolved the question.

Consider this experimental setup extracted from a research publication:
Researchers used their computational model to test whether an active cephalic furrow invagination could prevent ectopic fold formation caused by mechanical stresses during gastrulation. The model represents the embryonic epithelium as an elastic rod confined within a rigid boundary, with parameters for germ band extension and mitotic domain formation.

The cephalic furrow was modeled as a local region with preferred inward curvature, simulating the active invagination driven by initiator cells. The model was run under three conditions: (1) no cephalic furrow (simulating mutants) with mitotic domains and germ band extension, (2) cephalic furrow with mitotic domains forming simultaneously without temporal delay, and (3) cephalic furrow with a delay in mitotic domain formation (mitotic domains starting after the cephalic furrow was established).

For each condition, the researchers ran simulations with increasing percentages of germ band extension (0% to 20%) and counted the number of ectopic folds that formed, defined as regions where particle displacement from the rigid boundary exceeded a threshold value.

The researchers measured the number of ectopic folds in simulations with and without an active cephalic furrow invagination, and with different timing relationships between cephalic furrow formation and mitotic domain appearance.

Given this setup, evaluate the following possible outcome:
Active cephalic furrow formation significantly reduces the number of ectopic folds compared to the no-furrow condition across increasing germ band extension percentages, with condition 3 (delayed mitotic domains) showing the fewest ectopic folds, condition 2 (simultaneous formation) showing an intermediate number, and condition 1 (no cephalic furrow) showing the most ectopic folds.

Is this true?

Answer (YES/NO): YES